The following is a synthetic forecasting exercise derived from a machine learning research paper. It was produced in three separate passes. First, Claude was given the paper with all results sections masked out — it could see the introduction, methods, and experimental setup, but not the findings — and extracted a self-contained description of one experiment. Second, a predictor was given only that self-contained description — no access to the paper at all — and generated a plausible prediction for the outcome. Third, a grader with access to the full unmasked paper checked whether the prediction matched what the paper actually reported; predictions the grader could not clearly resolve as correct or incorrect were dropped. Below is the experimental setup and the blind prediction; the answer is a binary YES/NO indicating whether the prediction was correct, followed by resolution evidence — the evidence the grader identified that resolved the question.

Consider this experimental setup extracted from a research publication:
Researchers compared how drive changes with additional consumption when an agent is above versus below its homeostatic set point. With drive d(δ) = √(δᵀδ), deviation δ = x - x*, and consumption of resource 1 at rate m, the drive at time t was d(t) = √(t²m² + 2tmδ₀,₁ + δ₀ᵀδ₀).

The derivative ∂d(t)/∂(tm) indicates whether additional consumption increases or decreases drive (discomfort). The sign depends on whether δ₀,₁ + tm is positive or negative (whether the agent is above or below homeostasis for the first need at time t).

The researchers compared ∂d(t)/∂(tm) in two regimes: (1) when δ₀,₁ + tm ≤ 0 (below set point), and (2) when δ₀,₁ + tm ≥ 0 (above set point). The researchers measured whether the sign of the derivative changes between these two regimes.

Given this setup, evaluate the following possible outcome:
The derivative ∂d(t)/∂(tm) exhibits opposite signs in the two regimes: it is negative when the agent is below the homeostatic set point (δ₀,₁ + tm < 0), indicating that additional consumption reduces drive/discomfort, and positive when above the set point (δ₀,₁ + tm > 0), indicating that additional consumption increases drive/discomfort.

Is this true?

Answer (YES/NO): YES